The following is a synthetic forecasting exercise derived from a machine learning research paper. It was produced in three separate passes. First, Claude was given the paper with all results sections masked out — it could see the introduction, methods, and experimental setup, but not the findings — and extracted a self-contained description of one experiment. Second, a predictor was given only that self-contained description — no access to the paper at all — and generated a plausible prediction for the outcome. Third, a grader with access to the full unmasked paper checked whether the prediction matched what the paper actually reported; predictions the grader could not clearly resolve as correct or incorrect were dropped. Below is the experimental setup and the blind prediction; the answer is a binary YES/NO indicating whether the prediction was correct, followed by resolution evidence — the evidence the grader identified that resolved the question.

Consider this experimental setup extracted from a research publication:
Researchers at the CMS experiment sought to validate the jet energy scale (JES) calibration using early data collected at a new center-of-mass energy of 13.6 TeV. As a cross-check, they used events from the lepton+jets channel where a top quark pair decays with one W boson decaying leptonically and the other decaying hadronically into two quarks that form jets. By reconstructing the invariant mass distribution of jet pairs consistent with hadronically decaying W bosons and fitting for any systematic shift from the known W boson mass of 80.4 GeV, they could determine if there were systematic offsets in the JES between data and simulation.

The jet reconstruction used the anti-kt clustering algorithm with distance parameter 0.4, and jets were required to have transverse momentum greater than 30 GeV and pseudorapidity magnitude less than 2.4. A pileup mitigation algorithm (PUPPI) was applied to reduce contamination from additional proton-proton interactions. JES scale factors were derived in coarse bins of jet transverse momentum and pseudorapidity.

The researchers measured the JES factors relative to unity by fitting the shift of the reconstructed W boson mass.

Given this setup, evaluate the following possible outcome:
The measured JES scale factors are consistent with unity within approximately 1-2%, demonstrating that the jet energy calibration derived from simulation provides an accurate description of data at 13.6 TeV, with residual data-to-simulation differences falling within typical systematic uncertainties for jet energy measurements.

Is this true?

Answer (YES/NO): YES